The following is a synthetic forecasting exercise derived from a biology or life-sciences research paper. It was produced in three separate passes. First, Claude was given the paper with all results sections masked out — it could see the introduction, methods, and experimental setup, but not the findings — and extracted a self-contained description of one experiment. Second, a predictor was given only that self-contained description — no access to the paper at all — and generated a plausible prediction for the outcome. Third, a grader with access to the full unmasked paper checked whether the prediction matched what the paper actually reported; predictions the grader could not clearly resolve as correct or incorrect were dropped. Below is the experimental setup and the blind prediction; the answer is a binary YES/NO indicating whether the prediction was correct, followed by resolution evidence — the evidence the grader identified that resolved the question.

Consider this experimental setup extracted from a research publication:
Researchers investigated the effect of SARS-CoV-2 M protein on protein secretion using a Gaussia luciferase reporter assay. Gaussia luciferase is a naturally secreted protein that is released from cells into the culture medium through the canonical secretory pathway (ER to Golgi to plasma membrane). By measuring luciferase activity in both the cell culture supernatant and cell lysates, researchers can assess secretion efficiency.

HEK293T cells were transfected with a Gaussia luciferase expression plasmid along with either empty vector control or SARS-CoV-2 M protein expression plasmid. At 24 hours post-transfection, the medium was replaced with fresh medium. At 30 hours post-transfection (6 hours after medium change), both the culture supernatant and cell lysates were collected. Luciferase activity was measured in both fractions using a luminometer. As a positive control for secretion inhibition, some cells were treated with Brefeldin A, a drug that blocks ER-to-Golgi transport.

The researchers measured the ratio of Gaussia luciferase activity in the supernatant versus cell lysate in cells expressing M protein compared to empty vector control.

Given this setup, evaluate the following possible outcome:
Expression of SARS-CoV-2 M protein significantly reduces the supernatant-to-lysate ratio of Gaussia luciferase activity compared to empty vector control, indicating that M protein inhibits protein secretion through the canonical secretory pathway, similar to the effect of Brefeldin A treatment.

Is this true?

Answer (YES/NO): YES